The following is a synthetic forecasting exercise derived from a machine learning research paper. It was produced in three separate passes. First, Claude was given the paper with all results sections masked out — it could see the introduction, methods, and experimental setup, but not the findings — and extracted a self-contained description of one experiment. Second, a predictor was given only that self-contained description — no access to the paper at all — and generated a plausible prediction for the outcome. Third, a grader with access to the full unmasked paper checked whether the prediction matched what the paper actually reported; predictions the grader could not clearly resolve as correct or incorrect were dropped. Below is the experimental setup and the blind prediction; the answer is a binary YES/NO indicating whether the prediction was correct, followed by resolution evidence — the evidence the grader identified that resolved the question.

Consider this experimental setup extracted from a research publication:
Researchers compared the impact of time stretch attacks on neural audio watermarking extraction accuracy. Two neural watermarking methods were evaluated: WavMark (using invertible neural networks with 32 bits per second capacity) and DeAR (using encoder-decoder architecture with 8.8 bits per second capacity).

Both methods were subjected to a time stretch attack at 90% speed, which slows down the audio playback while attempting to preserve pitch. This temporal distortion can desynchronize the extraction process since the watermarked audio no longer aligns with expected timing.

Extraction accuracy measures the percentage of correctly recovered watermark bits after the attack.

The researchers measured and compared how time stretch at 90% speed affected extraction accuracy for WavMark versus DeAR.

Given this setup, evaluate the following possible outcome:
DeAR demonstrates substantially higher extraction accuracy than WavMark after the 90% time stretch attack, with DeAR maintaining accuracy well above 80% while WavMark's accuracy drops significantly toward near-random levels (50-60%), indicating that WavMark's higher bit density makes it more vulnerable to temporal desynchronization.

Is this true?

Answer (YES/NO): NO